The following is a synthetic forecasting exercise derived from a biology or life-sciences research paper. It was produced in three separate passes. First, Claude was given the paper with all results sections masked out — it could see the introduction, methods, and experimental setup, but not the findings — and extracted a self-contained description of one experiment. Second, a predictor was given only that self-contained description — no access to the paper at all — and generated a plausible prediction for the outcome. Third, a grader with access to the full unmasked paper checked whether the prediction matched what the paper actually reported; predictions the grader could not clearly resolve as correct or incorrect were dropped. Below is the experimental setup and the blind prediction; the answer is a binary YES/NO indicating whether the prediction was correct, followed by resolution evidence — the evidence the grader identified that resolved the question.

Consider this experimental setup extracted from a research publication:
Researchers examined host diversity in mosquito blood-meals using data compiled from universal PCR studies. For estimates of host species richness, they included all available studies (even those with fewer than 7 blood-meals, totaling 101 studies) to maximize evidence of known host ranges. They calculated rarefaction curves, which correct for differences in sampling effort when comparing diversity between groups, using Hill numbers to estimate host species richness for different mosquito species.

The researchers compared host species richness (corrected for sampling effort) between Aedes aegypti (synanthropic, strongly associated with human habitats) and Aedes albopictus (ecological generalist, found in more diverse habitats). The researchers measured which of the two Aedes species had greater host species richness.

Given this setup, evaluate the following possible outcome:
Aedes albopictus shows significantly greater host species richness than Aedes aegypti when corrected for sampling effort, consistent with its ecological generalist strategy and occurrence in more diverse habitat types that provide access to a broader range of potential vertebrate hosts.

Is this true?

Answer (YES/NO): NO